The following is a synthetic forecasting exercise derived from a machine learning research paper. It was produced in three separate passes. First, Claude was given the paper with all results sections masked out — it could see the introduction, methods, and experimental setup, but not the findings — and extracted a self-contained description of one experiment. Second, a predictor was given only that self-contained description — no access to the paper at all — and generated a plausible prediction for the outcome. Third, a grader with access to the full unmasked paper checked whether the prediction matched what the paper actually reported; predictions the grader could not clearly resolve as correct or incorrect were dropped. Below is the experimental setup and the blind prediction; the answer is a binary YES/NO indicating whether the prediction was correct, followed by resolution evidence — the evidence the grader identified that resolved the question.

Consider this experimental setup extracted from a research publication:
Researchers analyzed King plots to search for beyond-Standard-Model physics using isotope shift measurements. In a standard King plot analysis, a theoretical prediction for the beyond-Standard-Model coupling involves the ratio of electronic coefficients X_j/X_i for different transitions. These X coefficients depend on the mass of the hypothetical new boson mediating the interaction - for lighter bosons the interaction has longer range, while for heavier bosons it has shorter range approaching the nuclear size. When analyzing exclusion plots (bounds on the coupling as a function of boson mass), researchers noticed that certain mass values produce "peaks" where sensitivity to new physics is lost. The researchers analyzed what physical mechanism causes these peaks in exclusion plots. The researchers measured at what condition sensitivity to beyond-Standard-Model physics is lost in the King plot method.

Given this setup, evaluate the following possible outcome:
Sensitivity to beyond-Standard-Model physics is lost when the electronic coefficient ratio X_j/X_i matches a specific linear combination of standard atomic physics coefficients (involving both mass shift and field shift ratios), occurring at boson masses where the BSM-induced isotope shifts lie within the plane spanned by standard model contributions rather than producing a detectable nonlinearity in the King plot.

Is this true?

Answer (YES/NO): NO